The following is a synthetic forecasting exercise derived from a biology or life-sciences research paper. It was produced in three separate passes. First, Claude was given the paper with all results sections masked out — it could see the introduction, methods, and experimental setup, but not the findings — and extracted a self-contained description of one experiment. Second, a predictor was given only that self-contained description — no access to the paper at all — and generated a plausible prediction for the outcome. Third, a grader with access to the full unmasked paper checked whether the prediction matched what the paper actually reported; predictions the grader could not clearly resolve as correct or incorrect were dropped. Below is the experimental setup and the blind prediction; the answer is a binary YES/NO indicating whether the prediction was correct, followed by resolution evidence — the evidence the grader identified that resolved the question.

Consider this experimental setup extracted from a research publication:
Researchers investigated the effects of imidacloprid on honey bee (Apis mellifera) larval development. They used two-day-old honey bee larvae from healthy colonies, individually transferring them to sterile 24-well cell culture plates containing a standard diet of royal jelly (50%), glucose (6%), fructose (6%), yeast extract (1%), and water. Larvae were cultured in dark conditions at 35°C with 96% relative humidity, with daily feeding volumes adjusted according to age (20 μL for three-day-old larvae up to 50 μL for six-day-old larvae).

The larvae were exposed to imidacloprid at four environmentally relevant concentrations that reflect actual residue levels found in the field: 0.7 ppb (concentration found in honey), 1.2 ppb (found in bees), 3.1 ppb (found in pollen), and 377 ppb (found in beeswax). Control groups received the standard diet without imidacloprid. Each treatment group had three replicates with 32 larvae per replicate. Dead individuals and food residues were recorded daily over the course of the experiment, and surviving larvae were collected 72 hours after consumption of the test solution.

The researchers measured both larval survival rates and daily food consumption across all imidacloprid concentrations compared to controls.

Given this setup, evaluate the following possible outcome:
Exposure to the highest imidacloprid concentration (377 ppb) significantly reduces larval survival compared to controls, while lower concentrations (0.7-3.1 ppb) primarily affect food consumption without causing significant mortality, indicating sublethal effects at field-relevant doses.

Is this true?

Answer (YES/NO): NO